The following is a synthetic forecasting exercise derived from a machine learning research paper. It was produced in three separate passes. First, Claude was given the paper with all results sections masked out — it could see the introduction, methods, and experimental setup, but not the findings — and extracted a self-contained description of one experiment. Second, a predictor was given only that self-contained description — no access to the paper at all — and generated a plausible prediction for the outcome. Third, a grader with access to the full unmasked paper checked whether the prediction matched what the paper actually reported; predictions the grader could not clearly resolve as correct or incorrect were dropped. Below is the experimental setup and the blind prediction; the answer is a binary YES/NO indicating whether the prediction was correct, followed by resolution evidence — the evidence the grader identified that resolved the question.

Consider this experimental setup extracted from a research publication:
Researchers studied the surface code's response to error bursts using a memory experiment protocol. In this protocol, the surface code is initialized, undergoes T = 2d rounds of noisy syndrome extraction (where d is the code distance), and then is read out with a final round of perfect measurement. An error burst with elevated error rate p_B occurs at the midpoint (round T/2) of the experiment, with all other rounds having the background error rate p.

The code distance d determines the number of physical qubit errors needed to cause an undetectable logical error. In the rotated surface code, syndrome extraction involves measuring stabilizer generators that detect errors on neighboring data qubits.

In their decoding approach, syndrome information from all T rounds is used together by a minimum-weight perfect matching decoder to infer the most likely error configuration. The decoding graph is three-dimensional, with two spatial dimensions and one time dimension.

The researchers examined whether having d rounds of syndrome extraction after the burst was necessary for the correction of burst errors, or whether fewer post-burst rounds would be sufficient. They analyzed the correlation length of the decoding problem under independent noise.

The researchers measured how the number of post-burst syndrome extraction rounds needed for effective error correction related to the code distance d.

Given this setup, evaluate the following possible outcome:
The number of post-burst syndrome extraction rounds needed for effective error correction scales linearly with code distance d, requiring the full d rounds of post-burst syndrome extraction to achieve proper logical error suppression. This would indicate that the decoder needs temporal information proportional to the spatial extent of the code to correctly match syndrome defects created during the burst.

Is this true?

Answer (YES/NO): YES